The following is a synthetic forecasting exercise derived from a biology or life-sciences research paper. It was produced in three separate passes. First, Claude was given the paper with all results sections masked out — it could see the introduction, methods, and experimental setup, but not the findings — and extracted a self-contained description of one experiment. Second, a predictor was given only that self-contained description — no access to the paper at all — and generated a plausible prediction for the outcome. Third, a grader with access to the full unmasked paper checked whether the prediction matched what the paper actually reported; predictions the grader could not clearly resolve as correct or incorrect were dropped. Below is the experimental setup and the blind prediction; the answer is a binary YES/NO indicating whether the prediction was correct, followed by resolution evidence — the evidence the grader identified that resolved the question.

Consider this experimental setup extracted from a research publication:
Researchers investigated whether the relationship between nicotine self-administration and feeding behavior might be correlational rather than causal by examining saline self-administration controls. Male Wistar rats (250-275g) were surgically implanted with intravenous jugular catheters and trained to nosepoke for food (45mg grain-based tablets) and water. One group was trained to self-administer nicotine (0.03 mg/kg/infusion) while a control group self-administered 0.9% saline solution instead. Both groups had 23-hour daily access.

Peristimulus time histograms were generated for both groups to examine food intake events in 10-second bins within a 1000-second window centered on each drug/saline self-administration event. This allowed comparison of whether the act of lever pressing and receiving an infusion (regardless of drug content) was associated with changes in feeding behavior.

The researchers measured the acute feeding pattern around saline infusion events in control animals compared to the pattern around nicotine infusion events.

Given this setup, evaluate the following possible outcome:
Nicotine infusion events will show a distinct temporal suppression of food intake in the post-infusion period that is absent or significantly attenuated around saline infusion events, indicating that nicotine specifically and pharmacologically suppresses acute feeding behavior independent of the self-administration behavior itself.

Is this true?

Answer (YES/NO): NO